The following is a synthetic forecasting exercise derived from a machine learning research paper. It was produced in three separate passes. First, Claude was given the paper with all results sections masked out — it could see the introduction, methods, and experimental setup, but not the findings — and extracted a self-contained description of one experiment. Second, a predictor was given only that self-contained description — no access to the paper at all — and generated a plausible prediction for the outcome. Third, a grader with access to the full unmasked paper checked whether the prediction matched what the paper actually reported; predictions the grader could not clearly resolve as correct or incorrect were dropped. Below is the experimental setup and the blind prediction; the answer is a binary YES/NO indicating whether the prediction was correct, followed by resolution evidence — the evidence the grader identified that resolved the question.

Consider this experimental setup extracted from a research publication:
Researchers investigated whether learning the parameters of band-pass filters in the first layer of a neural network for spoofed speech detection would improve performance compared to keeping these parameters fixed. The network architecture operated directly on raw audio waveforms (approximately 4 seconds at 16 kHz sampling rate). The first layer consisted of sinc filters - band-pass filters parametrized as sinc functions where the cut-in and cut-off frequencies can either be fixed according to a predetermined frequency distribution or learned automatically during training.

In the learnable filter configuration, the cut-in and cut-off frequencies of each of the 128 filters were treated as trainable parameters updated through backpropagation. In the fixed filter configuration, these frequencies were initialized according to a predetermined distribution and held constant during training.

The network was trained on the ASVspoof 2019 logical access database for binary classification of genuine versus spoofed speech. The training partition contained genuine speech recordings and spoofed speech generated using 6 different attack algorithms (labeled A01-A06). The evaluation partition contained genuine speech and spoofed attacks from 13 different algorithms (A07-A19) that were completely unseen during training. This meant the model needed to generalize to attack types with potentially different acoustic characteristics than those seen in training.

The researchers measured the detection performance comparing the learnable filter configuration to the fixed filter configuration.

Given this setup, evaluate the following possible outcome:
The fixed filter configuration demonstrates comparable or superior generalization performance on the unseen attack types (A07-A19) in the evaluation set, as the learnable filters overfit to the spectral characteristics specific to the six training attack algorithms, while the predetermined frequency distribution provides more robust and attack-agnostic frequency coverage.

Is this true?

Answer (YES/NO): YES